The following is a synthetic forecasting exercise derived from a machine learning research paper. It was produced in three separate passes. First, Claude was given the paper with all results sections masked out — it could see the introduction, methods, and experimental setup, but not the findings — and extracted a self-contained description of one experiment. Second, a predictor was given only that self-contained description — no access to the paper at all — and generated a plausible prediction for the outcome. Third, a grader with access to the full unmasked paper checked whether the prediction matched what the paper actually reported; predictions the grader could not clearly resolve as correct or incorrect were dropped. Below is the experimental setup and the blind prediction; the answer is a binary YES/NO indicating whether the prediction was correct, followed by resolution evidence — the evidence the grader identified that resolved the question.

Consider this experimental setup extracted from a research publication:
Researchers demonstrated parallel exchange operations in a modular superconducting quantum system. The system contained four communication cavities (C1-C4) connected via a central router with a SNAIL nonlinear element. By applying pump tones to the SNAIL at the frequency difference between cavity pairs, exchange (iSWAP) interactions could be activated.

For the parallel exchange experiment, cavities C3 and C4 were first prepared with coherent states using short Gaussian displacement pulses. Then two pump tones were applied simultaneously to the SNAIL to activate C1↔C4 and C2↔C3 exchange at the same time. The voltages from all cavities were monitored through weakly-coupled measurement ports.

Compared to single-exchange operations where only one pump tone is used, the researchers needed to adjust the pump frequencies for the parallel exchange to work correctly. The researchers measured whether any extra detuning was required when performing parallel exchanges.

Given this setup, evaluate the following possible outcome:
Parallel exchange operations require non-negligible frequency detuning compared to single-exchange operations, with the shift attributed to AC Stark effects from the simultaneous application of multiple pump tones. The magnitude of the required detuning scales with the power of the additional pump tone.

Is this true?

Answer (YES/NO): NO